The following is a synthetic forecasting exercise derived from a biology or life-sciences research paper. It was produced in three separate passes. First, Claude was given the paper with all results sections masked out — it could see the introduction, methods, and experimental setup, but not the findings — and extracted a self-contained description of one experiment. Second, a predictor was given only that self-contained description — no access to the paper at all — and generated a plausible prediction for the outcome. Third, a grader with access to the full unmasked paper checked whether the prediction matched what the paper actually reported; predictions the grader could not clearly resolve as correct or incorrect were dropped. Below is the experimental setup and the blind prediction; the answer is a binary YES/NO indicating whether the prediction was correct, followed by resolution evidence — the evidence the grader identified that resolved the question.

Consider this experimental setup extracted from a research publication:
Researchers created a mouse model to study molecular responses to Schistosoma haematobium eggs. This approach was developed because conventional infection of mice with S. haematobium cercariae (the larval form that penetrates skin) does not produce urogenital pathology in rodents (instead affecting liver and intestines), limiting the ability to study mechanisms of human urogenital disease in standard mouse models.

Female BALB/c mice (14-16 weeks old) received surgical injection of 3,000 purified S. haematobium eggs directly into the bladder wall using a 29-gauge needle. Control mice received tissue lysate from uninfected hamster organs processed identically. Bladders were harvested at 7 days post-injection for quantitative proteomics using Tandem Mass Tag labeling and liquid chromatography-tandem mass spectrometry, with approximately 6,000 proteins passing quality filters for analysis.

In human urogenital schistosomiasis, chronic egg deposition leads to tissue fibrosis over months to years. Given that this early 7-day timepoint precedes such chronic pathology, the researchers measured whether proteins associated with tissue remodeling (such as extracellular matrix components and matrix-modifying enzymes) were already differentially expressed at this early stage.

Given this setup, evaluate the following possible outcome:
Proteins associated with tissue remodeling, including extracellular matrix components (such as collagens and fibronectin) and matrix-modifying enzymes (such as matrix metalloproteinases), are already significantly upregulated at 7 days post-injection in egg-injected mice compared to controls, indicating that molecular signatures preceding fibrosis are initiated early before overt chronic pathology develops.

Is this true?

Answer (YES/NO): NO